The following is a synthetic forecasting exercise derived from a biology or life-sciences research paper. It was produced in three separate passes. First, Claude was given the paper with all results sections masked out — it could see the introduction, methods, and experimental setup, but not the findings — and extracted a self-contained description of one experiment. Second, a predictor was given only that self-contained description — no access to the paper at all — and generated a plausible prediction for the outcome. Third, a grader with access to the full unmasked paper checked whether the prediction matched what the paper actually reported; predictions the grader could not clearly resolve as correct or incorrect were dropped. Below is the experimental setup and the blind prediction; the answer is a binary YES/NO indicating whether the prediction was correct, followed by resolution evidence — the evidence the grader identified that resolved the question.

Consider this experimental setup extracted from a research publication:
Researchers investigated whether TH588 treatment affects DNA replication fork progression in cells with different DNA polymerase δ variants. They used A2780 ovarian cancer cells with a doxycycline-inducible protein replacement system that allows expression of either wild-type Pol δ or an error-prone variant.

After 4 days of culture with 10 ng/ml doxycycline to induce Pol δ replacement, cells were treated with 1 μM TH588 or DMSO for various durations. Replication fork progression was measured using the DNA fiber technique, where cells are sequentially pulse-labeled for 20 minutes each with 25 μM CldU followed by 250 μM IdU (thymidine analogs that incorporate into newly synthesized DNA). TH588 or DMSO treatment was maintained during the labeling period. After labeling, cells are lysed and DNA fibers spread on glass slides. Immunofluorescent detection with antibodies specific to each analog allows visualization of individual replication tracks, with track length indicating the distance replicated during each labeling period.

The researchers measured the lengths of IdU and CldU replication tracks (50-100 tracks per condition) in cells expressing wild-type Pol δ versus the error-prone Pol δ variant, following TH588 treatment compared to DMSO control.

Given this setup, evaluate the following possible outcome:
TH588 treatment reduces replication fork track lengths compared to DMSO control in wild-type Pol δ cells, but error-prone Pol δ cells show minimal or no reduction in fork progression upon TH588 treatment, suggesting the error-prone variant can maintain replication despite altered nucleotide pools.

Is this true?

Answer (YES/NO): NO